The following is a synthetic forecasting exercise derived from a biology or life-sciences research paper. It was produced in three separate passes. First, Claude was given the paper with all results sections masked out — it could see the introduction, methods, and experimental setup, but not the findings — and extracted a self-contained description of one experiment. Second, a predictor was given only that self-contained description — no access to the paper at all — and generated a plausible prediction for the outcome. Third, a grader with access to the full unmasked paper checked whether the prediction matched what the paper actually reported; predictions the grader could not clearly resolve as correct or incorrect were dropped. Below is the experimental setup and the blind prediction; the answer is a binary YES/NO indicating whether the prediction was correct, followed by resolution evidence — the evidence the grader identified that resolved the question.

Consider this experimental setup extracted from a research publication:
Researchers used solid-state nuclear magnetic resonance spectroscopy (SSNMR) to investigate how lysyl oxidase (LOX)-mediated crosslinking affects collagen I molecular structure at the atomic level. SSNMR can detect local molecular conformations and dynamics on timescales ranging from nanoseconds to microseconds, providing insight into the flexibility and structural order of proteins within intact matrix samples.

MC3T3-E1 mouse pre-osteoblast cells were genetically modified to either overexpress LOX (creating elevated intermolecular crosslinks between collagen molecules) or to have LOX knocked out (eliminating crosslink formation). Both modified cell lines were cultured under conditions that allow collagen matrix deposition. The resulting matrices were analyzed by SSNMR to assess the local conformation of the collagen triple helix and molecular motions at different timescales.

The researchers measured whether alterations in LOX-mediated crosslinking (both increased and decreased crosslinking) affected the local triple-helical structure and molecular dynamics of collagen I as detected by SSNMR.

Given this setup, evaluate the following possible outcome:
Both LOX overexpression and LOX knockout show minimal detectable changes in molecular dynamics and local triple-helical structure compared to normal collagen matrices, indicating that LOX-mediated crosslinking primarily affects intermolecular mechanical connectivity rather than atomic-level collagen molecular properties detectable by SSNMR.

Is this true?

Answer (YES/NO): NO